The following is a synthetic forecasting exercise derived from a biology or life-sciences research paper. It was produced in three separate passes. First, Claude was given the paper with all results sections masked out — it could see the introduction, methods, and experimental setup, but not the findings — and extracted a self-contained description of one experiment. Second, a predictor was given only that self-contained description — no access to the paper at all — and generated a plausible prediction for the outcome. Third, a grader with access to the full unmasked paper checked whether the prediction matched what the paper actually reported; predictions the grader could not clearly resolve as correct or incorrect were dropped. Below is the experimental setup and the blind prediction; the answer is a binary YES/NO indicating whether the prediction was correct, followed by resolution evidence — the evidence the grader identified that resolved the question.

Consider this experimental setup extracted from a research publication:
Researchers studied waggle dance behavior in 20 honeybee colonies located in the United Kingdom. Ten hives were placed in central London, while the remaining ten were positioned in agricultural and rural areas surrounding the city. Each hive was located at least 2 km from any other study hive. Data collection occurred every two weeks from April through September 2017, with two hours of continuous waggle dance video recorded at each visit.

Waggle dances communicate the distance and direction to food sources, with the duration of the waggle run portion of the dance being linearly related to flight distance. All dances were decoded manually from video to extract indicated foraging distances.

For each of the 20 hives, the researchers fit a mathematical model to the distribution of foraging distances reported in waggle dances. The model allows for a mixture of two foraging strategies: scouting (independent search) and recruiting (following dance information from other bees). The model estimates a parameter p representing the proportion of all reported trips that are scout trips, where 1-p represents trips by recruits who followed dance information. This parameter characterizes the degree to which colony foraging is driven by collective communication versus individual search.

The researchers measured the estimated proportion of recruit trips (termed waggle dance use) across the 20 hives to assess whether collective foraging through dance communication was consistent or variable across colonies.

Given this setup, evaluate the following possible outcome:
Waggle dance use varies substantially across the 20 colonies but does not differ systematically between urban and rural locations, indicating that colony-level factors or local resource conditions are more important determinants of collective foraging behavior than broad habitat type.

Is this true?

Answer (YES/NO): YES